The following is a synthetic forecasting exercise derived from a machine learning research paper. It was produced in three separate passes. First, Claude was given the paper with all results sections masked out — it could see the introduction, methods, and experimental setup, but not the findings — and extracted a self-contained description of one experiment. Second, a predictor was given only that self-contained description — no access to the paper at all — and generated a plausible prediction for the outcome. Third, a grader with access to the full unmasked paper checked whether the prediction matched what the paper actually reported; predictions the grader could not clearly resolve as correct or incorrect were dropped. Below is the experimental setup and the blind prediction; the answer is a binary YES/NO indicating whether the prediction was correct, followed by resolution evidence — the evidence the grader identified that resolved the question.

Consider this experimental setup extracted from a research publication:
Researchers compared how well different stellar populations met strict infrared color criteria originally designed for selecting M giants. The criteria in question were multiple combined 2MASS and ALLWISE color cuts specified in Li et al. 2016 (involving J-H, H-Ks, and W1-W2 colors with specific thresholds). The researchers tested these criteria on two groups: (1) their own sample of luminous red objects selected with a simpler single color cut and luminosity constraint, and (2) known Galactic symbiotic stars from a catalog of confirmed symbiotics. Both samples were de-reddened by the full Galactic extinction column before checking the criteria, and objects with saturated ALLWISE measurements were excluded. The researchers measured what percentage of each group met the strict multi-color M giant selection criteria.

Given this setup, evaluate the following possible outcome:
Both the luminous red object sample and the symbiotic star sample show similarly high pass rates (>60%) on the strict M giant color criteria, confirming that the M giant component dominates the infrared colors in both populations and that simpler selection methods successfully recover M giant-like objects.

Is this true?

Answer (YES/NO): NO